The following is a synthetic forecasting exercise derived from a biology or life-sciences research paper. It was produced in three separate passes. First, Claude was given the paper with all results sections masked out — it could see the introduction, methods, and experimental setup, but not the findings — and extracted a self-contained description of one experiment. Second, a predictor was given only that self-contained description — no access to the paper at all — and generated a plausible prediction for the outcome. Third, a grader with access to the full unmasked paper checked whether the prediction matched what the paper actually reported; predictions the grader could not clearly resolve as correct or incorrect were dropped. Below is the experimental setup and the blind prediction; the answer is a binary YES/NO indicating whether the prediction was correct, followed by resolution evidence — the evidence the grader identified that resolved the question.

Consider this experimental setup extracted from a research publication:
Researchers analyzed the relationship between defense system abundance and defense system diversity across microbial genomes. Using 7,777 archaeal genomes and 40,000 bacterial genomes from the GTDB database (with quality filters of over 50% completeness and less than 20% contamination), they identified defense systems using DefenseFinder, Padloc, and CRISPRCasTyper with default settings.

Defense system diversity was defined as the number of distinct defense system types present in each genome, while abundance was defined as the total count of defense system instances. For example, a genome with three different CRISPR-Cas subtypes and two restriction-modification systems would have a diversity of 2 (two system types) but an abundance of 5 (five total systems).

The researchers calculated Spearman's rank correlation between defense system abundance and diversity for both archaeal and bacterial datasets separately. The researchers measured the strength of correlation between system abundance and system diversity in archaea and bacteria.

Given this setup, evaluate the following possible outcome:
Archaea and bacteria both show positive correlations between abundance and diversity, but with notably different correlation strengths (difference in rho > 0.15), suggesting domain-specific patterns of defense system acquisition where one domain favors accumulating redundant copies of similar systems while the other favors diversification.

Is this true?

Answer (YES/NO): NO